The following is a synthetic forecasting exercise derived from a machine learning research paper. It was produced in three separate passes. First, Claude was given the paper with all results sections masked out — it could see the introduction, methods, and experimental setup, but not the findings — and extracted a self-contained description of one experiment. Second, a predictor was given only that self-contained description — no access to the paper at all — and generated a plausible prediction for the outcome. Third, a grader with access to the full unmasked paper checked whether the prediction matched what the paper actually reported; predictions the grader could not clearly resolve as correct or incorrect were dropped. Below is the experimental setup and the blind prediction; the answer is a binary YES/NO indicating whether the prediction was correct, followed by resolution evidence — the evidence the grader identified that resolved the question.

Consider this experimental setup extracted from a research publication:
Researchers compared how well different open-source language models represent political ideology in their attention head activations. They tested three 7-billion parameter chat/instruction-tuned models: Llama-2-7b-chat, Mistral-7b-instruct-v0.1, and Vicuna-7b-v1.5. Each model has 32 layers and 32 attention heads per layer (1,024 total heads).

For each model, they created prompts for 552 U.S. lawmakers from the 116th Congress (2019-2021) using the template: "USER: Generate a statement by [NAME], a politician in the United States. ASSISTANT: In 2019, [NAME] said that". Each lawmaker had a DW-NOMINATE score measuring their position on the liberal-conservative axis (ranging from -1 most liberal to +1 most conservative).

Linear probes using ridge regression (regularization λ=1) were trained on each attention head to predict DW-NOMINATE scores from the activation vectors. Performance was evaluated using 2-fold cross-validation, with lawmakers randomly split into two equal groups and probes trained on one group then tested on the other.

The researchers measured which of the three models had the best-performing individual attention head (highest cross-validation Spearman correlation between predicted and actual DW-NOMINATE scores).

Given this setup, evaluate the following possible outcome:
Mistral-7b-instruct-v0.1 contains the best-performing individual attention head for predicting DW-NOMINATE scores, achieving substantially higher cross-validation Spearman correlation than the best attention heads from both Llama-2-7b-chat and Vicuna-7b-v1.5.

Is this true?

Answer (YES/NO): NO